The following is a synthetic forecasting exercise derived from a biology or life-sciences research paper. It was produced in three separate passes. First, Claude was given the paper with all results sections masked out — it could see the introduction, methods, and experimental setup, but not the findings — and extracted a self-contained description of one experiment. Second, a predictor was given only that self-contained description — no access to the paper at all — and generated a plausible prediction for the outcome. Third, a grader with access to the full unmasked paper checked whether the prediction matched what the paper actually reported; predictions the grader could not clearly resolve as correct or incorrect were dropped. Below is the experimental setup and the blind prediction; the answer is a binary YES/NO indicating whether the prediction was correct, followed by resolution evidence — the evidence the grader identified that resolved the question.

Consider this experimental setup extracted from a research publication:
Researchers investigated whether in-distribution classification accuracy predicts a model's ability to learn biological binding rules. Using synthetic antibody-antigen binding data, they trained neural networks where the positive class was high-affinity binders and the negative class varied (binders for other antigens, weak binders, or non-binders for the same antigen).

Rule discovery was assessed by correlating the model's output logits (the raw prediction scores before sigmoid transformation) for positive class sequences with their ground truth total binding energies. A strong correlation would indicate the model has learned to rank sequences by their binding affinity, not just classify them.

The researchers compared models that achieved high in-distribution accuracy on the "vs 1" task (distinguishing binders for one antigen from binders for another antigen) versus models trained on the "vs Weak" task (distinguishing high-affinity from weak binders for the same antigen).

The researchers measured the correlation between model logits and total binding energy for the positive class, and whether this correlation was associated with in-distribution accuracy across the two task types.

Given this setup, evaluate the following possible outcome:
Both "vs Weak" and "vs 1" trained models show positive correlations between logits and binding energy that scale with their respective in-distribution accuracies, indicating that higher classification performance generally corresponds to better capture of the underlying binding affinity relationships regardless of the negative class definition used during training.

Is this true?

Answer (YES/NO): NO